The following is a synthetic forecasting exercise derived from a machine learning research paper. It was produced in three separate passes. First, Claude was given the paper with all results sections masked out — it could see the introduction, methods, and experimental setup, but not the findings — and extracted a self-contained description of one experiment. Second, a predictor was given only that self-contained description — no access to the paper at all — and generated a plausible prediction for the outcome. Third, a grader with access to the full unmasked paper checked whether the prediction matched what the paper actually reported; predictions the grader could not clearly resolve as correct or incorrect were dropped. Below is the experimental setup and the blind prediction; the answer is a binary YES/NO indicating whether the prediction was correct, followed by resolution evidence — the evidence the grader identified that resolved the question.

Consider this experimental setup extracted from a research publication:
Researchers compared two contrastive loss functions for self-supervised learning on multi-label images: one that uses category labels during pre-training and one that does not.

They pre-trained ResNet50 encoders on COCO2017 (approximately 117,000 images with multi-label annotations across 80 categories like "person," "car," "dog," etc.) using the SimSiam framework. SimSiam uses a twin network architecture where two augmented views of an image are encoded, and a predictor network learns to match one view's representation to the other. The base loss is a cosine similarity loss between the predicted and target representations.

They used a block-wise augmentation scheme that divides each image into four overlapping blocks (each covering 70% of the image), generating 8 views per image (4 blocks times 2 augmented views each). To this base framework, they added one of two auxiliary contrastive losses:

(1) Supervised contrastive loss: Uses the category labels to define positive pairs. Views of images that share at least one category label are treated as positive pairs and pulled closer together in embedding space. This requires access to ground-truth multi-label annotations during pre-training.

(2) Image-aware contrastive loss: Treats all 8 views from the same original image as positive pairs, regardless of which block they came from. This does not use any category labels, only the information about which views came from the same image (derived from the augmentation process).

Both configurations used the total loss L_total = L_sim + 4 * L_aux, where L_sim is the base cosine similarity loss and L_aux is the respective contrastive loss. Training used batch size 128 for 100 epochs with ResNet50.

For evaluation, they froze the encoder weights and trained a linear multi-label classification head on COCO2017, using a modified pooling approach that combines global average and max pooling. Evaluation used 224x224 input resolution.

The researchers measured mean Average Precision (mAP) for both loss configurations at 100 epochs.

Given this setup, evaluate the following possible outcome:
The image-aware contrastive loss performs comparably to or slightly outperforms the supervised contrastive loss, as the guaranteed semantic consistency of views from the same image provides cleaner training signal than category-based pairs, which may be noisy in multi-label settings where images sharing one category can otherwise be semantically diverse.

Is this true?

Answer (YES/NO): NO